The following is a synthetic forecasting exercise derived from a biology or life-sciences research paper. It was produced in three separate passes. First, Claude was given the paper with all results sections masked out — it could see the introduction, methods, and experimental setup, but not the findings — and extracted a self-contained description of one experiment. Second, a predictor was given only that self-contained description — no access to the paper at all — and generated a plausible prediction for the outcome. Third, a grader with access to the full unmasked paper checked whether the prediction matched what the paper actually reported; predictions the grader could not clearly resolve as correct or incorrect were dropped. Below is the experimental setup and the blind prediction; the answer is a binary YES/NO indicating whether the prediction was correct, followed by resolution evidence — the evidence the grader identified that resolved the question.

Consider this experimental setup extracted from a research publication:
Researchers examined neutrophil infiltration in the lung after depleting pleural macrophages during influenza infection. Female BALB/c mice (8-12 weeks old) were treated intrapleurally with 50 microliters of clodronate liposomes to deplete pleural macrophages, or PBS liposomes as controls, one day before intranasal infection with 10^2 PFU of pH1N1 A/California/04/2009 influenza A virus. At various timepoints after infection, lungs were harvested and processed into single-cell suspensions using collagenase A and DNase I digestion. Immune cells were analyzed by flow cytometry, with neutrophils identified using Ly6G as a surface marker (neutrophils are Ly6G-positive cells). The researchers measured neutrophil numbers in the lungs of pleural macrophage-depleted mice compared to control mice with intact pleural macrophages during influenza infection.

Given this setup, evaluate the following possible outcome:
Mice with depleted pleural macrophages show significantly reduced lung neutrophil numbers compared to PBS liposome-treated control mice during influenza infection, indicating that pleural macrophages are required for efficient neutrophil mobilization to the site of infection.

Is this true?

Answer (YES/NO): NO